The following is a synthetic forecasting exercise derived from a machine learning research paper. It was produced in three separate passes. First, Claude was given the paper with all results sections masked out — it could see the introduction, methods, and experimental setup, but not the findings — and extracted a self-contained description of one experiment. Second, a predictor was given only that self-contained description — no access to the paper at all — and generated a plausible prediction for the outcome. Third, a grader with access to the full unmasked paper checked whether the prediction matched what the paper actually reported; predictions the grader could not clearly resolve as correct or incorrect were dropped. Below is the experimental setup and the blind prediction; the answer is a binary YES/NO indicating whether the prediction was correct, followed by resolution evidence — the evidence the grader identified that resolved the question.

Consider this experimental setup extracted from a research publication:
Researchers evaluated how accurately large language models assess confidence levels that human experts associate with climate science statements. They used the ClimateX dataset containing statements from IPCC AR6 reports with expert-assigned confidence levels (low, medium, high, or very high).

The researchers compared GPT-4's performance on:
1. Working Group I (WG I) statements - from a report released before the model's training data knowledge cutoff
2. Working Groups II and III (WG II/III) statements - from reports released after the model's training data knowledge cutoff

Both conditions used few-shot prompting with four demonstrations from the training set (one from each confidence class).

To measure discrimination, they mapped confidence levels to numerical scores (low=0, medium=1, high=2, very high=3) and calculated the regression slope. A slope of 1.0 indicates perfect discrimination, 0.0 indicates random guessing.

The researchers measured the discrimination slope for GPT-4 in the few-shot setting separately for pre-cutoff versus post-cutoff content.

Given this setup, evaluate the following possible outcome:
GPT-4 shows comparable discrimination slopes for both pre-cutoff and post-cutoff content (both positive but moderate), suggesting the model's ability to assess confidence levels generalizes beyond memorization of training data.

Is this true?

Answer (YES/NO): NO